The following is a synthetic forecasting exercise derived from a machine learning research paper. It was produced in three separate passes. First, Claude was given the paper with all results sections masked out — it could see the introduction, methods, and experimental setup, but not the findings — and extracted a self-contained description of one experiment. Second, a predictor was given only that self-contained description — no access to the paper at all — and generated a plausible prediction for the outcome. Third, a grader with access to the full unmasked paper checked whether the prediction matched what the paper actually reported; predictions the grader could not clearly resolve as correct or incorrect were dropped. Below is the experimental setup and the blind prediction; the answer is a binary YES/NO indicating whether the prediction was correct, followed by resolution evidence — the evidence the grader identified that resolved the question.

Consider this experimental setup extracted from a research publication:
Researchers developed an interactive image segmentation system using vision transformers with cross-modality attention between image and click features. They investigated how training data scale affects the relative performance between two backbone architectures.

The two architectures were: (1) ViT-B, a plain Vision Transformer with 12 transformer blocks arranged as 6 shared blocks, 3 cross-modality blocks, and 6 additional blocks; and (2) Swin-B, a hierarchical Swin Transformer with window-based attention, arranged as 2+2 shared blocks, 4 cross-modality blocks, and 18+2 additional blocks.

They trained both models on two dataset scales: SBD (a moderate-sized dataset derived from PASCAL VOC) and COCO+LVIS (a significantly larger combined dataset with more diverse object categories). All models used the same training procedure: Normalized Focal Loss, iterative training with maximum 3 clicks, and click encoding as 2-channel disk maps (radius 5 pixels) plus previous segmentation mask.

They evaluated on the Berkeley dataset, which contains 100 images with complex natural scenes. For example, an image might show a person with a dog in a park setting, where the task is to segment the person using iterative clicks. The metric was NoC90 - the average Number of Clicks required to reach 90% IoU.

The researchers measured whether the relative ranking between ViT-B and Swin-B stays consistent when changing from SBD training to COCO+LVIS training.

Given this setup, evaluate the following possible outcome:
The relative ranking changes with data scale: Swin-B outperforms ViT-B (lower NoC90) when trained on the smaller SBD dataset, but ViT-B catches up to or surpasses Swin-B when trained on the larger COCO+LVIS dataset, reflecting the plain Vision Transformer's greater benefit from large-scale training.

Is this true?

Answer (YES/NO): YES